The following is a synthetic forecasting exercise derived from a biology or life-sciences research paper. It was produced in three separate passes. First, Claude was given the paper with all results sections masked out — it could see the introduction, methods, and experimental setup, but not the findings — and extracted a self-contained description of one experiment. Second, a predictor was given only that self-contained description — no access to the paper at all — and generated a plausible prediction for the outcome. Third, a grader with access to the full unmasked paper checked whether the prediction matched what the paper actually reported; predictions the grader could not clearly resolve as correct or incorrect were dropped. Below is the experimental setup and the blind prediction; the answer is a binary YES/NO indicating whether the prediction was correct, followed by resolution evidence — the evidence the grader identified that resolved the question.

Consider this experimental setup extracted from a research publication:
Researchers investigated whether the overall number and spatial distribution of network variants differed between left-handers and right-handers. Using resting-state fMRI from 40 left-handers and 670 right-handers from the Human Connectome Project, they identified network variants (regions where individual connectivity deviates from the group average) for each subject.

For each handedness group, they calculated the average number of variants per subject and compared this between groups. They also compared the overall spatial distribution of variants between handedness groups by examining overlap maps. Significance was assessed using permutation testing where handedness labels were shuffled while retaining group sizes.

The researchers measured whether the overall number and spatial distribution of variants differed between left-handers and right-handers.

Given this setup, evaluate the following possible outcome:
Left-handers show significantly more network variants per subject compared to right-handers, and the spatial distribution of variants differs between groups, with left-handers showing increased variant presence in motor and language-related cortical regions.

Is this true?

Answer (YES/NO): NO